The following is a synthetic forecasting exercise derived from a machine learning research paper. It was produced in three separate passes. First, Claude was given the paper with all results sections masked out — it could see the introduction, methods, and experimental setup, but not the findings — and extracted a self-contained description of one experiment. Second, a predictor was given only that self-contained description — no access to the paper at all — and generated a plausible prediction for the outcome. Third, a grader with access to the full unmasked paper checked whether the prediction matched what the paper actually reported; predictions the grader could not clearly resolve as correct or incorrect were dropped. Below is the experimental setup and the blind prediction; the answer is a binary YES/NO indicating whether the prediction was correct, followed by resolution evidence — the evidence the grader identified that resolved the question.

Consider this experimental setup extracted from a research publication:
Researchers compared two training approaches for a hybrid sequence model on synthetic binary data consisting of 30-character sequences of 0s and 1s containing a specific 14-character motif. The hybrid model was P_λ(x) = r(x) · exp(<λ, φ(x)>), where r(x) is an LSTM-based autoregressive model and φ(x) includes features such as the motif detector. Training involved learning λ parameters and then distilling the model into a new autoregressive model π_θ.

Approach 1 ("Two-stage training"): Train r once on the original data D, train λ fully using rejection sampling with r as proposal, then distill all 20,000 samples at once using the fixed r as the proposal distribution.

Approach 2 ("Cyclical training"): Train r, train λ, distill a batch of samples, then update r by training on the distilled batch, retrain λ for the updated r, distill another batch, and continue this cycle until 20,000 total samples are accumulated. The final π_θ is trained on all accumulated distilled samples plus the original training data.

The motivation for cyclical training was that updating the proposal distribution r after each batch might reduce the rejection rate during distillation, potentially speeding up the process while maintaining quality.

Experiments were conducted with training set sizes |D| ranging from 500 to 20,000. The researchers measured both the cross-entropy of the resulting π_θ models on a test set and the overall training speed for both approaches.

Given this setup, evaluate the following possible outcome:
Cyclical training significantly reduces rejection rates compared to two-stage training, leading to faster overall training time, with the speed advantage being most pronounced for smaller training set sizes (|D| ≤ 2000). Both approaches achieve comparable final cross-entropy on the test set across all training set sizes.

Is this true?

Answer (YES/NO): NO